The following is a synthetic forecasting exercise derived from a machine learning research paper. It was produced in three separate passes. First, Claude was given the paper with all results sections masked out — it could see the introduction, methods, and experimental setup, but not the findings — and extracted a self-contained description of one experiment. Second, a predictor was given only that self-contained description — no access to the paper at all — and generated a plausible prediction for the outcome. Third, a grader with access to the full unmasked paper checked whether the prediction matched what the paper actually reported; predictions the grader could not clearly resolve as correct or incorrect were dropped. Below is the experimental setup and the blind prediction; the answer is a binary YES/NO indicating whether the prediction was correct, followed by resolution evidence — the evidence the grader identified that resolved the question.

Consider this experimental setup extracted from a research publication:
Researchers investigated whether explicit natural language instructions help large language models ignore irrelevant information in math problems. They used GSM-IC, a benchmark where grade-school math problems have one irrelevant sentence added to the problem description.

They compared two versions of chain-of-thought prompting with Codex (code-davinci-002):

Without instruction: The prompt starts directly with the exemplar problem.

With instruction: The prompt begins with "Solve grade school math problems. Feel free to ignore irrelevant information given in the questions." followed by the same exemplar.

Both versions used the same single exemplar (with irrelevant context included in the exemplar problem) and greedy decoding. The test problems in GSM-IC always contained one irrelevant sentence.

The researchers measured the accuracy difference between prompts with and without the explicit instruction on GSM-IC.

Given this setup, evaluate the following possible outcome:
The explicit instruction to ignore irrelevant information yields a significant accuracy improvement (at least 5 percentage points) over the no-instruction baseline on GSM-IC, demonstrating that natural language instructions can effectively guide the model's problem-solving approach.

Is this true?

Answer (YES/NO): YES